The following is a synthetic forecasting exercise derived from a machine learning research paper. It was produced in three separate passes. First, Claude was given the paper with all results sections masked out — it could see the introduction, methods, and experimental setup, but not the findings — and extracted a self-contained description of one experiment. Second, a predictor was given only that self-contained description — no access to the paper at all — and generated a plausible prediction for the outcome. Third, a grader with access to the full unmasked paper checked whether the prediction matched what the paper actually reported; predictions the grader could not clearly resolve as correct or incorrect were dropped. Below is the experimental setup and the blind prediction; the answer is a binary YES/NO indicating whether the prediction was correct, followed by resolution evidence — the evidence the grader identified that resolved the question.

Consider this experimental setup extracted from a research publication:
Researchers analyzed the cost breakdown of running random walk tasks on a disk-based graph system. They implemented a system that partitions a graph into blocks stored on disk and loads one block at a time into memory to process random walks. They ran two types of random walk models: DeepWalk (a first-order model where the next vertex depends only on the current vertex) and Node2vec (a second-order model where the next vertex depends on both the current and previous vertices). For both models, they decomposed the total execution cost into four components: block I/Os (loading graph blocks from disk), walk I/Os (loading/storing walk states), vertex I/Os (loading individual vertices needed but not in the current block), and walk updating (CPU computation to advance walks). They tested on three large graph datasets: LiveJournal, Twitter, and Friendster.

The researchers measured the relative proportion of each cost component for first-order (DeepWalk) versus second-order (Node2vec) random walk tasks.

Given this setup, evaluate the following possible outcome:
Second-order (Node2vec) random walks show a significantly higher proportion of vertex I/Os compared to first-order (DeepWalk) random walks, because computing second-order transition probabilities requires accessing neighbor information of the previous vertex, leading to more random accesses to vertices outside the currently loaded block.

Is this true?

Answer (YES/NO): YES